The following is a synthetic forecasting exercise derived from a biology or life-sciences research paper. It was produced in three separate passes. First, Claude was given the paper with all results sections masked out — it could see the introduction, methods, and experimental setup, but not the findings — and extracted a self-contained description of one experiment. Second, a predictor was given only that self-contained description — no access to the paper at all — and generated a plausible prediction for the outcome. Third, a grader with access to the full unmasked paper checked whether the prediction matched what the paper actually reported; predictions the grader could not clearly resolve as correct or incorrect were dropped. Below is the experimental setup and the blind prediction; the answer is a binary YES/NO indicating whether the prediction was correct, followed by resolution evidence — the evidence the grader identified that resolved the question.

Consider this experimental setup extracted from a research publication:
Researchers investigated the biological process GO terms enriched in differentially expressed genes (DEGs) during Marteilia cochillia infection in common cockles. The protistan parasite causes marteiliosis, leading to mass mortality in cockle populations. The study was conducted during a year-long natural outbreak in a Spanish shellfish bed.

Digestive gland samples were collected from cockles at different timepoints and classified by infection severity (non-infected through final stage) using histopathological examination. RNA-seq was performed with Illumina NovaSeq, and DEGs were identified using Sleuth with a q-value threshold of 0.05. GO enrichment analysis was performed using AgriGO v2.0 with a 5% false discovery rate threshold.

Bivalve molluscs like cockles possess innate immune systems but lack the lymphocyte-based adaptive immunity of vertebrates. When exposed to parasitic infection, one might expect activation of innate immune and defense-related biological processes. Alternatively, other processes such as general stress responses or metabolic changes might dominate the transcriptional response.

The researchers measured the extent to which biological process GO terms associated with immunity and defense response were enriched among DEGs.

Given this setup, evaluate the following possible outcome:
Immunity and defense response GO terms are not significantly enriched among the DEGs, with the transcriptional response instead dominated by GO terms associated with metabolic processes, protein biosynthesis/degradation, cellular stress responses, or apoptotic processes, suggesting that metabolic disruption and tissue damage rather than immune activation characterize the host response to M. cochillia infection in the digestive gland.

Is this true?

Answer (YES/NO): NO